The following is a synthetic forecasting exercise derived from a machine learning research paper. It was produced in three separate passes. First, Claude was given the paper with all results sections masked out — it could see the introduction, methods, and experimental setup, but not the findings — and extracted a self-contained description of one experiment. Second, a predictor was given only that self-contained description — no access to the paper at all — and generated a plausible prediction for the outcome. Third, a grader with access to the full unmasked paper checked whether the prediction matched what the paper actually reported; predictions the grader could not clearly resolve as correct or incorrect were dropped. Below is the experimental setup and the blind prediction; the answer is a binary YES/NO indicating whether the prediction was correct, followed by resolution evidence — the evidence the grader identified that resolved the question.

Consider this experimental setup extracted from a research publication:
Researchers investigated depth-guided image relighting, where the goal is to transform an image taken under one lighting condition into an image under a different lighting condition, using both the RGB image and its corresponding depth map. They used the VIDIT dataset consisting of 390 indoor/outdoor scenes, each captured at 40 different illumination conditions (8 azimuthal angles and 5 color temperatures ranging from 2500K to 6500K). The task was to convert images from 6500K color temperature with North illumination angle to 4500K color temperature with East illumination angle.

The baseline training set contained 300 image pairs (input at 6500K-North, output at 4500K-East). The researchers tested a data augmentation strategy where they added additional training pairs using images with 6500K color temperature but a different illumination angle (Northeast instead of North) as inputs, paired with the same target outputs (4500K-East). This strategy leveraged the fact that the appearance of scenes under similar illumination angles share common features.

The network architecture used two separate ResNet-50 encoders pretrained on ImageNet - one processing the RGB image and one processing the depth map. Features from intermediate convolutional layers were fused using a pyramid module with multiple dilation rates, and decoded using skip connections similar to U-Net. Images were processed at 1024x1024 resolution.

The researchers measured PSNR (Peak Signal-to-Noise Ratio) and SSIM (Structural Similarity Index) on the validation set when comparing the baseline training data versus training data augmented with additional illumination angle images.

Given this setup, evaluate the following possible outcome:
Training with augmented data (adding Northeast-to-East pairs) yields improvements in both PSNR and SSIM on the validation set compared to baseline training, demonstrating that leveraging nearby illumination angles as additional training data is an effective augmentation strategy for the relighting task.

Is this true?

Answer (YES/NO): YES